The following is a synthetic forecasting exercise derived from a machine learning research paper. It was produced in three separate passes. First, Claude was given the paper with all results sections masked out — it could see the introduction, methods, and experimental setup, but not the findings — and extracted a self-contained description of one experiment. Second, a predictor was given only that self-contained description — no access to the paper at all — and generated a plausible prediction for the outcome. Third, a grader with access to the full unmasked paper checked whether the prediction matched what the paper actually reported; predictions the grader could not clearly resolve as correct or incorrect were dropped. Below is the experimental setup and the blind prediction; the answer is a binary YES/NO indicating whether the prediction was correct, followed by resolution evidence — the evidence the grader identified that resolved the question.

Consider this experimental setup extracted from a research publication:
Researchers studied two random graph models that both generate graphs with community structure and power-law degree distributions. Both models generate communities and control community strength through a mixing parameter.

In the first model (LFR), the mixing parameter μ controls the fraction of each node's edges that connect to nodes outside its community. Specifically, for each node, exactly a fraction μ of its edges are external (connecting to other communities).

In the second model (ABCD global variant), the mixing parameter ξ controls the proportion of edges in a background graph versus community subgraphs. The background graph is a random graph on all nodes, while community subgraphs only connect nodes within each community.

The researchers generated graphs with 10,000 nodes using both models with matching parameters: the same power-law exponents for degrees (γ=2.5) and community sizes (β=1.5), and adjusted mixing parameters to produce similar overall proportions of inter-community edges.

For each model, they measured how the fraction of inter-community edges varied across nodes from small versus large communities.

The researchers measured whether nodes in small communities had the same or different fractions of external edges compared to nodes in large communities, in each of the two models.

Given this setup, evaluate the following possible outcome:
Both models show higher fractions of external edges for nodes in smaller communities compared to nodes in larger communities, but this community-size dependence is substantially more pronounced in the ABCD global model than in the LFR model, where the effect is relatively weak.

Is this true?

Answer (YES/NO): NO